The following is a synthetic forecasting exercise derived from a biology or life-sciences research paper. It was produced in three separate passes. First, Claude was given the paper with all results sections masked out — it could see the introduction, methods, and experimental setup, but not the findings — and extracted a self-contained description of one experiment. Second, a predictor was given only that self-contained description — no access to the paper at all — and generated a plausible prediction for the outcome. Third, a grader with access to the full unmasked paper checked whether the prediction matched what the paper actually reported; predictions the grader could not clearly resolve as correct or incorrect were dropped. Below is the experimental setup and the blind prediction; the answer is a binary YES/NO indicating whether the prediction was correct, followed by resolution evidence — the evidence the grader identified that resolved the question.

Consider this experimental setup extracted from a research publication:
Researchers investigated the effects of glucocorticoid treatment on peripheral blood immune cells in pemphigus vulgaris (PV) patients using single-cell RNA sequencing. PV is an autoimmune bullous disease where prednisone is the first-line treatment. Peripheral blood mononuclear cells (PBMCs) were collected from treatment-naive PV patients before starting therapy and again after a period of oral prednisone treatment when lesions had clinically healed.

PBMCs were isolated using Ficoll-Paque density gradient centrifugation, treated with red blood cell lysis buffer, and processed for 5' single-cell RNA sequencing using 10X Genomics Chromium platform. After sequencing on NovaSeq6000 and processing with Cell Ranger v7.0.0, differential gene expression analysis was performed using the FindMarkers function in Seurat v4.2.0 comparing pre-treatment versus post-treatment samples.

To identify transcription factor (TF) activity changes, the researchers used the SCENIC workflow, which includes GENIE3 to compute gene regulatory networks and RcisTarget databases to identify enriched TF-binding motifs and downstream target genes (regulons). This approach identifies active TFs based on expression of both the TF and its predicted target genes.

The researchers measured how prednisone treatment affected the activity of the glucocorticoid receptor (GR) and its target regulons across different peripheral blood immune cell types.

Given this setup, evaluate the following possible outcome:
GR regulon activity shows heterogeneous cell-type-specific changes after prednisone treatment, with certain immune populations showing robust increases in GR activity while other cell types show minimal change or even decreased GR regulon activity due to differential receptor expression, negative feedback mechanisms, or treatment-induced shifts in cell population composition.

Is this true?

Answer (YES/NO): NO